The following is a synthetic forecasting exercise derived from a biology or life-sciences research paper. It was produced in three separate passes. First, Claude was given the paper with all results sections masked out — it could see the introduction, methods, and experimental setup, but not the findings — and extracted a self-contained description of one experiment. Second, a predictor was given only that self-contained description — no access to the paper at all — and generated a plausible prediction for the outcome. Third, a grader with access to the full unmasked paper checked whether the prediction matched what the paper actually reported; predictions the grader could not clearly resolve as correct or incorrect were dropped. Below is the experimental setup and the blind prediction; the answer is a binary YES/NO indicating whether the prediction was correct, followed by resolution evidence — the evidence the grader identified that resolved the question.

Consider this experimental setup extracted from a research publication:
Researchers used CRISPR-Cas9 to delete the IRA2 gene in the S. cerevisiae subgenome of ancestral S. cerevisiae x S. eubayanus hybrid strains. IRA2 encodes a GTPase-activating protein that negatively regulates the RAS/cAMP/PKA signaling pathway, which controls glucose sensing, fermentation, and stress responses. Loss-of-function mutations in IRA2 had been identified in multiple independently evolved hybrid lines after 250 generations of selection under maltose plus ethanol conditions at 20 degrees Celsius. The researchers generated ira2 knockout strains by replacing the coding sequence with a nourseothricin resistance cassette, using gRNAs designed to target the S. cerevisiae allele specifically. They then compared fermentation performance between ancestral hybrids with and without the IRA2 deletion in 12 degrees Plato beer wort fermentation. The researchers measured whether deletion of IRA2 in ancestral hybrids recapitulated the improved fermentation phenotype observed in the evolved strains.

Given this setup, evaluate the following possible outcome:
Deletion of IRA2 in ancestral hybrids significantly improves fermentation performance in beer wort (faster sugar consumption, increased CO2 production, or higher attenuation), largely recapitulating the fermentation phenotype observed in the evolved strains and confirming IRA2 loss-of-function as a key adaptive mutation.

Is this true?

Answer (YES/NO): NO